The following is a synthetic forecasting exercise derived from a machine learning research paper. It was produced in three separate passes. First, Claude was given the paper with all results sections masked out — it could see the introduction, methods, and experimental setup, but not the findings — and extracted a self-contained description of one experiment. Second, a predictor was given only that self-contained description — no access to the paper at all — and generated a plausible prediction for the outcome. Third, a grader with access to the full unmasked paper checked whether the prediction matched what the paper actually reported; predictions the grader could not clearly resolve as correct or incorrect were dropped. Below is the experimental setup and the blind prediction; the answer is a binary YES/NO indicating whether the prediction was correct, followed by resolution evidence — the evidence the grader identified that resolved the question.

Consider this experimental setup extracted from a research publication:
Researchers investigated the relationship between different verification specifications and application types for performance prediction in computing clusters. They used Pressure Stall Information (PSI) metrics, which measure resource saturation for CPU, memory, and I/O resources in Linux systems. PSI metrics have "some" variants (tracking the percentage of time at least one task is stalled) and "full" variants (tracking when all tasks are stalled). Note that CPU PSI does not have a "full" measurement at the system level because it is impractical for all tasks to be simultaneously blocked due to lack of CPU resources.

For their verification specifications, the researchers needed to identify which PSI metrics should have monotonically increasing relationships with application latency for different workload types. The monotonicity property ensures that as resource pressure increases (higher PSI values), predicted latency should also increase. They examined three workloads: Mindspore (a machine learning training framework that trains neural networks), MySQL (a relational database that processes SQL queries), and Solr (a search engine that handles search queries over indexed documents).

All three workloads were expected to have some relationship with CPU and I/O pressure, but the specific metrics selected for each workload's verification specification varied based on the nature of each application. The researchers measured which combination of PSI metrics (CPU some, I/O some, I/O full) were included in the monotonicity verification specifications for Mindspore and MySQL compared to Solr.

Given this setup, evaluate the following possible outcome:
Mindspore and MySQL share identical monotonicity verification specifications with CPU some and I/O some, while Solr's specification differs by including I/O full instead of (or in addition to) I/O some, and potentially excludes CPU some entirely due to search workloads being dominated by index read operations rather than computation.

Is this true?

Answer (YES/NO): NO